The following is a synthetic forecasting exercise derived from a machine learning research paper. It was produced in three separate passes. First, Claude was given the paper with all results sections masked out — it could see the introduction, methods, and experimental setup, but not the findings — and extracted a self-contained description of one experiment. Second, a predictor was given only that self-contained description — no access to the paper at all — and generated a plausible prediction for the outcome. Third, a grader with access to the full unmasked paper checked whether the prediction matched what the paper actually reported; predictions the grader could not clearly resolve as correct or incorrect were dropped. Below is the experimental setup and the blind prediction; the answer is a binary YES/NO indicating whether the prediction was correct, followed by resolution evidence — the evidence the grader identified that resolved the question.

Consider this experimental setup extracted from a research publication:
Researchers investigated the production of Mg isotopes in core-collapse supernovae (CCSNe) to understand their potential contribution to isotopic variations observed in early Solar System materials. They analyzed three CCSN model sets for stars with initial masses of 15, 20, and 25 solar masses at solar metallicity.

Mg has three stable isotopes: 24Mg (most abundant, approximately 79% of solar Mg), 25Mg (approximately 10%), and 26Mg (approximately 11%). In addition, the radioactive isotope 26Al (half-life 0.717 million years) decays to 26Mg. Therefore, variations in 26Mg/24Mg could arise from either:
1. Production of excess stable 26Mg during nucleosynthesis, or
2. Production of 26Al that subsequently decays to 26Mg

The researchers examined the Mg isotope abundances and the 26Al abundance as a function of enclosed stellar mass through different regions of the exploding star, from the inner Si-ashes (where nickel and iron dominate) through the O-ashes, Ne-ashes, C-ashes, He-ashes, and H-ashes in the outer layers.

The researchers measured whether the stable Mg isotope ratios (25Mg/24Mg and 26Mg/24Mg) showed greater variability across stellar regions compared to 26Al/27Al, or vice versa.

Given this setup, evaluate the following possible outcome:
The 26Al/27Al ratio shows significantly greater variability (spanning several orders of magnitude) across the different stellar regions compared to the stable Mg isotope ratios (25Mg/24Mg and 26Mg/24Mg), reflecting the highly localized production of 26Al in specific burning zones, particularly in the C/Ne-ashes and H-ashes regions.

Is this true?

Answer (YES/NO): NO